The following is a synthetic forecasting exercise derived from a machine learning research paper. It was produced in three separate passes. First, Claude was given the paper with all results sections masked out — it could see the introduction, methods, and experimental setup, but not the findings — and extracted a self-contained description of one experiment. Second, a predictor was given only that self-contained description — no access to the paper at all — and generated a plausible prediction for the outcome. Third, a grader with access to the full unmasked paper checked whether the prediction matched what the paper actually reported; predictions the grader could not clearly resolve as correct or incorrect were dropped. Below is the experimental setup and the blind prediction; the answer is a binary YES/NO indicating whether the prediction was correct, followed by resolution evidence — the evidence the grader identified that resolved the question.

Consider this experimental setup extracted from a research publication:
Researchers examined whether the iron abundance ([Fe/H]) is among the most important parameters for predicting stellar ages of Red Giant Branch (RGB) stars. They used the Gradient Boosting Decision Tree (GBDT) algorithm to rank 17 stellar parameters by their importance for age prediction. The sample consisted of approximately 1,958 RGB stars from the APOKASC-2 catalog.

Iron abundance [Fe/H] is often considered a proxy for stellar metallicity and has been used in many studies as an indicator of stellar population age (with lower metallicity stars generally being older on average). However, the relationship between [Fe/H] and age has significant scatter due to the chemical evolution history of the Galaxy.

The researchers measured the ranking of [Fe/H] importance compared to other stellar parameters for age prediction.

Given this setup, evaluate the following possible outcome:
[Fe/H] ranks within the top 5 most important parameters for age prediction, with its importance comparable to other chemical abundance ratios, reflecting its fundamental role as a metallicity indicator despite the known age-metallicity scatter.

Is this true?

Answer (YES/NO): NO